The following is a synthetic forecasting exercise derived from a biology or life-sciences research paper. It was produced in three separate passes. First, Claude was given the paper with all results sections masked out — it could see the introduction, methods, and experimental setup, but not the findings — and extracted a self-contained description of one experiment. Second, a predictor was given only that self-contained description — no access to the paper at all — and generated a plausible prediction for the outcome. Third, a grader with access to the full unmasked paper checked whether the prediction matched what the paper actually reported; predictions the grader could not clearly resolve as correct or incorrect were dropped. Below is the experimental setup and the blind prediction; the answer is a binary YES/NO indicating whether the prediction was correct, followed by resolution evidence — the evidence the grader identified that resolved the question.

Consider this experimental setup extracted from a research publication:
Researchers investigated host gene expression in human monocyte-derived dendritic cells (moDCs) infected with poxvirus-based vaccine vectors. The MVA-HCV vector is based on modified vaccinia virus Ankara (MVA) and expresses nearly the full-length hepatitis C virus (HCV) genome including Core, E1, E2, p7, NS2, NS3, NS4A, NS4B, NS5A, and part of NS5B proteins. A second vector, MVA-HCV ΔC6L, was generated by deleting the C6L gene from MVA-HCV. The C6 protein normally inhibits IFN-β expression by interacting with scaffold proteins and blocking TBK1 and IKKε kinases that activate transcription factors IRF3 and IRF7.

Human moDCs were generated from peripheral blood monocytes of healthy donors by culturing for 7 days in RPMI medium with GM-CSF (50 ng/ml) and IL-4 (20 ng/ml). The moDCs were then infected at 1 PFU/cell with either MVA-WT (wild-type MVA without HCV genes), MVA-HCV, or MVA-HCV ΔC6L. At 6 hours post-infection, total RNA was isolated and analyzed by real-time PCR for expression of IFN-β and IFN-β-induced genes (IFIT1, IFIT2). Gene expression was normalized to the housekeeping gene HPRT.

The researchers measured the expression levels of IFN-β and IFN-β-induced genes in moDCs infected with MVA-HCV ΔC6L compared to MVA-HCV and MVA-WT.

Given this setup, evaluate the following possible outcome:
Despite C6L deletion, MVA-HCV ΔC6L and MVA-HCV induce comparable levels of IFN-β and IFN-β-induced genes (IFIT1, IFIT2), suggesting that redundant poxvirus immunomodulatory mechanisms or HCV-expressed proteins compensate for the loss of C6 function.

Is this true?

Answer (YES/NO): YES